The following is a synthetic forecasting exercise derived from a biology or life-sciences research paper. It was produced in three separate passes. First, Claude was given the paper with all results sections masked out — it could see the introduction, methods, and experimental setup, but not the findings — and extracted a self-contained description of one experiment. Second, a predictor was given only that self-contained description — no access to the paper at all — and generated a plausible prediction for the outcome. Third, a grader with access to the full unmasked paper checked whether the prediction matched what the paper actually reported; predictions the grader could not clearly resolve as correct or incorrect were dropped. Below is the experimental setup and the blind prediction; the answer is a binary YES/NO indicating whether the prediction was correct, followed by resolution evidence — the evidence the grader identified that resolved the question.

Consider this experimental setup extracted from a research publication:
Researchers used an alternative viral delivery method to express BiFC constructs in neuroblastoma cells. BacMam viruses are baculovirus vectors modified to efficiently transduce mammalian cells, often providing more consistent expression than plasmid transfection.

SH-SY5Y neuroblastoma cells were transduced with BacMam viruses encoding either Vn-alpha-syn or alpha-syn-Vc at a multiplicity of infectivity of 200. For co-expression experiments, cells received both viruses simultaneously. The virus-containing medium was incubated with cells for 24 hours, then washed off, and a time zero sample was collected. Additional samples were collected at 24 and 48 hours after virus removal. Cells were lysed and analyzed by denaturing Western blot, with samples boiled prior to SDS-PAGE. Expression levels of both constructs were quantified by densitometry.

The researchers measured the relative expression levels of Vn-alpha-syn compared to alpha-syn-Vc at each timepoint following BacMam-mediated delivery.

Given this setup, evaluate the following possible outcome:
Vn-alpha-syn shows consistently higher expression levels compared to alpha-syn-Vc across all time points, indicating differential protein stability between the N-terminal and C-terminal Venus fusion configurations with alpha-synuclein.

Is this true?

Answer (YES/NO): YES